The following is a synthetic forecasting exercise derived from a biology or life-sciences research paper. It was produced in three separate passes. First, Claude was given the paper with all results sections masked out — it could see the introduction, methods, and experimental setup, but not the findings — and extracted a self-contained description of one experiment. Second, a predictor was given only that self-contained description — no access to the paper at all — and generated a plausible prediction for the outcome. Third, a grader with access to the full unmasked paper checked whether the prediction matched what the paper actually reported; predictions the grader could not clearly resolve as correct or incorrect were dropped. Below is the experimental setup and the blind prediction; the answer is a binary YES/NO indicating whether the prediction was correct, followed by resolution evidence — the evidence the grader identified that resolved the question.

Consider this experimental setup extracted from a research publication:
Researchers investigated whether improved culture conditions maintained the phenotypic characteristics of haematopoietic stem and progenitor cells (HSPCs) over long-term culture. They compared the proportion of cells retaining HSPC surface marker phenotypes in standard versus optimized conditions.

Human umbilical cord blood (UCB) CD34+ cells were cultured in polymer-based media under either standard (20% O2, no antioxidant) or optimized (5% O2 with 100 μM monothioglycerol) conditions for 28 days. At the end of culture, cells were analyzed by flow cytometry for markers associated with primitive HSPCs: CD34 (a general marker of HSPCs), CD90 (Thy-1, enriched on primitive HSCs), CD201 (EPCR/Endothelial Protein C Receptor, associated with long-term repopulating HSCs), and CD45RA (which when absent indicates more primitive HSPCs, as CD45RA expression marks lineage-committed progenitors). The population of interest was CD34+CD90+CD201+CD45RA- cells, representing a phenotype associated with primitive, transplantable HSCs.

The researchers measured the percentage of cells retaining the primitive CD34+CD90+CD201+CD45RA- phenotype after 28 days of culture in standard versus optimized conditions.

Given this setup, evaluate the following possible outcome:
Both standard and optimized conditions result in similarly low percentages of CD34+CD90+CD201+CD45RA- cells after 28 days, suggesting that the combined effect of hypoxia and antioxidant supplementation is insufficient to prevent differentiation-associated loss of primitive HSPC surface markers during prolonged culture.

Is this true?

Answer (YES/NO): NO